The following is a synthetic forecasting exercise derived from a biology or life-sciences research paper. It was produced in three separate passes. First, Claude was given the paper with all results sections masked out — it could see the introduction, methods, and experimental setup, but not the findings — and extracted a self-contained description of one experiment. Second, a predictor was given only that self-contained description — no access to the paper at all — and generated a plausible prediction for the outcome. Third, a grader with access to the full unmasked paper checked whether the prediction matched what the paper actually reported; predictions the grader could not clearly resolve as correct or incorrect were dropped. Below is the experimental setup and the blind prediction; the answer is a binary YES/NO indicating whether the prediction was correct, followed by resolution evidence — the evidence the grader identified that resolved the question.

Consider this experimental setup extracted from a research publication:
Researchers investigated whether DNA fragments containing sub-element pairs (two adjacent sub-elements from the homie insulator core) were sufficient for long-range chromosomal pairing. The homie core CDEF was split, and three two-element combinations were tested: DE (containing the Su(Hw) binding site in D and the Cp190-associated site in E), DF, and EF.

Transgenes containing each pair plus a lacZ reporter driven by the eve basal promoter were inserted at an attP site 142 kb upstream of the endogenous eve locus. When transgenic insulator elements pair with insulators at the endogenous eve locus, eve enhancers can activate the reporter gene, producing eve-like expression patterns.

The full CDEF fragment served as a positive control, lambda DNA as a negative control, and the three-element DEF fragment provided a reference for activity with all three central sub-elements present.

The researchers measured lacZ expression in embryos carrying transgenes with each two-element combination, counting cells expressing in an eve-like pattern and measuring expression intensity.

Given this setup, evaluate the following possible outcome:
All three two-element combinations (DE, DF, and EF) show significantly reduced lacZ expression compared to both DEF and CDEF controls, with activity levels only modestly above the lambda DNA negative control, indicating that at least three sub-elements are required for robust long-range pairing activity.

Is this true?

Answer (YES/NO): NO